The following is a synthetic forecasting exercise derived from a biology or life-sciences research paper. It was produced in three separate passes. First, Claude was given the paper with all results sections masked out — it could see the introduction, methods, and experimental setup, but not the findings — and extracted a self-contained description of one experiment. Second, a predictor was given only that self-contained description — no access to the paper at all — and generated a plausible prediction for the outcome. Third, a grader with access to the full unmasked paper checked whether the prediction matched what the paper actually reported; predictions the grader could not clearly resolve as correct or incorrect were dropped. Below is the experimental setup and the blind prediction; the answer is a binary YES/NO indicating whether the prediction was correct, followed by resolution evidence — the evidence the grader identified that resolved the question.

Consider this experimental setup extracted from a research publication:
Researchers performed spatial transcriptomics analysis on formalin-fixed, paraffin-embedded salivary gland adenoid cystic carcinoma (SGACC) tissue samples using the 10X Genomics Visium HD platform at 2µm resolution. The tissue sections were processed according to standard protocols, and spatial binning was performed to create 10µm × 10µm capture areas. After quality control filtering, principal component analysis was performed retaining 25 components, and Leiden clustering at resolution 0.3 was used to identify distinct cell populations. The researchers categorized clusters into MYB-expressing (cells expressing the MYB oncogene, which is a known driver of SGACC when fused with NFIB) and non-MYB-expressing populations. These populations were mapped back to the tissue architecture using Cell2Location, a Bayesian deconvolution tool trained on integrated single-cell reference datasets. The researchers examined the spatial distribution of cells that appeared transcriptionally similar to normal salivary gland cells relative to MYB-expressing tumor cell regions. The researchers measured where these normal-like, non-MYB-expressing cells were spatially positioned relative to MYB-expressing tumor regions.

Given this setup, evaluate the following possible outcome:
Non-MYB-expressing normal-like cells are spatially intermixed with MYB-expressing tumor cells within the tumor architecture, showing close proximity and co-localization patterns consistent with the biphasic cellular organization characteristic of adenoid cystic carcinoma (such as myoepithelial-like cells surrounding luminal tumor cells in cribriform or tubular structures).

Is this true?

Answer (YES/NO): NO